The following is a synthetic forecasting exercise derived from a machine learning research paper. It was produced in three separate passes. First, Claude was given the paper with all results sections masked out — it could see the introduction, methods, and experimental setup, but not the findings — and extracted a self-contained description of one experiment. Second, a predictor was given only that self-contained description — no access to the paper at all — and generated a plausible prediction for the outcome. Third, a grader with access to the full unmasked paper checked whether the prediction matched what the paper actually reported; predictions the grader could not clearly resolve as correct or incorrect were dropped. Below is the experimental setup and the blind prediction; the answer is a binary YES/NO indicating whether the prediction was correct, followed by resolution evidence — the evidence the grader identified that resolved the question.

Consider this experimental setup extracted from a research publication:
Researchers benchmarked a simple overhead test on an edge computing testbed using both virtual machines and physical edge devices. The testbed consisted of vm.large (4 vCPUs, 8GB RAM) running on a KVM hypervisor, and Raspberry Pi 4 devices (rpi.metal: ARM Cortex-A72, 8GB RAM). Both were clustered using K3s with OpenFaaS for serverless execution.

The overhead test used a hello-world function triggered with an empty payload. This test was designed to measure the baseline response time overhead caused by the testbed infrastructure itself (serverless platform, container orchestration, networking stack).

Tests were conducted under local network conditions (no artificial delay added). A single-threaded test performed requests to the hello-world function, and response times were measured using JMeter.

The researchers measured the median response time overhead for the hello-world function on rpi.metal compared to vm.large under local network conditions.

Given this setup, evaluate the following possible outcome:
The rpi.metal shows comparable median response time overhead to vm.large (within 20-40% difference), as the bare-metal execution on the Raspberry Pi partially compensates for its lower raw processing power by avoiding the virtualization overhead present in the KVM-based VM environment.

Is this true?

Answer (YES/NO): NO